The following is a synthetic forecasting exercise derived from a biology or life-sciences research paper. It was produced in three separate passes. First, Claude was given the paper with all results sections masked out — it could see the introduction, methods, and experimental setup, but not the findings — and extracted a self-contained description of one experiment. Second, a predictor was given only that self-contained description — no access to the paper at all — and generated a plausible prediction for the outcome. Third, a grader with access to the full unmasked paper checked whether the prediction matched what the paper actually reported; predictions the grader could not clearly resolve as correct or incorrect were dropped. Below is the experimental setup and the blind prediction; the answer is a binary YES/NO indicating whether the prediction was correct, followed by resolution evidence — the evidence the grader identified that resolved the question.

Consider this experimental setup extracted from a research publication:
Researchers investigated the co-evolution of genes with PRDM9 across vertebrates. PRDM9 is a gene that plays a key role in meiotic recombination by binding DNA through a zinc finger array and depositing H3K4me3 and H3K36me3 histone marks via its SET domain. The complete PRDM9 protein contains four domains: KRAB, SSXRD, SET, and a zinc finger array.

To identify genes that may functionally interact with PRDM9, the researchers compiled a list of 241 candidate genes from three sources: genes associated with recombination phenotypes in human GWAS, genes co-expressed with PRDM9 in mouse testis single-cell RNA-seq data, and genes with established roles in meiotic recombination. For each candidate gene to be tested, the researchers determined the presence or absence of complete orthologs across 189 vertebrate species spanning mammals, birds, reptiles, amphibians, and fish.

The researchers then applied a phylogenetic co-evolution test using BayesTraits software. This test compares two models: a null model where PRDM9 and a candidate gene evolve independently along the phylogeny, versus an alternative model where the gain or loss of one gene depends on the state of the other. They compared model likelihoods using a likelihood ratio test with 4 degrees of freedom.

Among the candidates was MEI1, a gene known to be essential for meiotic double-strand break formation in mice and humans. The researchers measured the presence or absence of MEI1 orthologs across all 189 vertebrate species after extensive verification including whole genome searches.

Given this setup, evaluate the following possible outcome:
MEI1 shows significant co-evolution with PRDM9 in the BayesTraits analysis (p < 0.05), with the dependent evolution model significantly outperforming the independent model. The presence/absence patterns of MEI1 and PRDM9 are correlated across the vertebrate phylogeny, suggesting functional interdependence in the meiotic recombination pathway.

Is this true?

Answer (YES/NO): NO